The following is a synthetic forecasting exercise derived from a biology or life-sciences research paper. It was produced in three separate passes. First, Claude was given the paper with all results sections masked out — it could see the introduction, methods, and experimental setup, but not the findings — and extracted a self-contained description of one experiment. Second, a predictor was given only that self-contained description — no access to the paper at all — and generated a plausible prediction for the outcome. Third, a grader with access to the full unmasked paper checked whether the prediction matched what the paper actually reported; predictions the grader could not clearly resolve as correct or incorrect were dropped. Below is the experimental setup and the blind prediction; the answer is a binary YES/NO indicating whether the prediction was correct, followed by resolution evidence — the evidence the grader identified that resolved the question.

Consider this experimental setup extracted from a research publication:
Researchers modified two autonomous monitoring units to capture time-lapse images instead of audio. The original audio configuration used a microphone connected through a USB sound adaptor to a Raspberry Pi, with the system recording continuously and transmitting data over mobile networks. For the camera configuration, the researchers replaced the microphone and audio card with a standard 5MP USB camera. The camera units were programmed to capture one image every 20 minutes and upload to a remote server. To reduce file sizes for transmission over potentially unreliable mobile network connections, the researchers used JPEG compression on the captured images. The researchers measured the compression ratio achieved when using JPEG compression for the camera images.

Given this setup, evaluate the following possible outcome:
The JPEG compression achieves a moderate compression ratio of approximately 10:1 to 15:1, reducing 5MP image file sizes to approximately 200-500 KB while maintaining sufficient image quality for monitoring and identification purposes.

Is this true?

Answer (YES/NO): NO